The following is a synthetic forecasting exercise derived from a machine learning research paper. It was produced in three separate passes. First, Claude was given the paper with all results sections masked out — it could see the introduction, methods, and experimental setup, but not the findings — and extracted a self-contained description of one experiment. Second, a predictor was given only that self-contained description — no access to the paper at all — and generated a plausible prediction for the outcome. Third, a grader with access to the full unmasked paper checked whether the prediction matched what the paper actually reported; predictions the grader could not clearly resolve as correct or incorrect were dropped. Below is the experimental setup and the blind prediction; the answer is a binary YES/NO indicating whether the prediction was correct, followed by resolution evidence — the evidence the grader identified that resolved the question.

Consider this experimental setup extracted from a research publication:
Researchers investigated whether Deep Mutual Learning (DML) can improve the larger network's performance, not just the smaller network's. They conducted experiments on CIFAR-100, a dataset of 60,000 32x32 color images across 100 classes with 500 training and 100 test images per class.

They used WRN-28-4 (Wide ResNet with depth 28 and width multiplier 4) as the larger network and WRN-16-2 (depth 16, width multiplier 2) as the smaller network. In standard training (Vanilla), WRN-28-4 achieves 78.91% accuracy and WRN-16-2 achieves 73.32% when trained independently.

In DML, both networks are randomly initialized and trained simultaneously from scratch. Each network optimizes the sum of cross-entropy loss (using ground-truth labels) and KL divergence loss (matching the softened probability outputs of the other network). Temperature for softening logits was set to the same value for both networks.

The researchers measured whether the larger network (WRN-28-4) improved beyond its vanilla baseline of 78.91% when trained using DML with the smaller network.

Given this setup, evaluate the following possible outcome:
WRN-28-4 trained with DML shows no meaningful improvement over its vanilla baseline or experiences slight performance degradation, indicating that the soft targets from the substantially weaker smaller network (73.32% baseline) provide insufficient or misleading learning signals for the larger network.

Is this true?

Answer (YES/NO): NO